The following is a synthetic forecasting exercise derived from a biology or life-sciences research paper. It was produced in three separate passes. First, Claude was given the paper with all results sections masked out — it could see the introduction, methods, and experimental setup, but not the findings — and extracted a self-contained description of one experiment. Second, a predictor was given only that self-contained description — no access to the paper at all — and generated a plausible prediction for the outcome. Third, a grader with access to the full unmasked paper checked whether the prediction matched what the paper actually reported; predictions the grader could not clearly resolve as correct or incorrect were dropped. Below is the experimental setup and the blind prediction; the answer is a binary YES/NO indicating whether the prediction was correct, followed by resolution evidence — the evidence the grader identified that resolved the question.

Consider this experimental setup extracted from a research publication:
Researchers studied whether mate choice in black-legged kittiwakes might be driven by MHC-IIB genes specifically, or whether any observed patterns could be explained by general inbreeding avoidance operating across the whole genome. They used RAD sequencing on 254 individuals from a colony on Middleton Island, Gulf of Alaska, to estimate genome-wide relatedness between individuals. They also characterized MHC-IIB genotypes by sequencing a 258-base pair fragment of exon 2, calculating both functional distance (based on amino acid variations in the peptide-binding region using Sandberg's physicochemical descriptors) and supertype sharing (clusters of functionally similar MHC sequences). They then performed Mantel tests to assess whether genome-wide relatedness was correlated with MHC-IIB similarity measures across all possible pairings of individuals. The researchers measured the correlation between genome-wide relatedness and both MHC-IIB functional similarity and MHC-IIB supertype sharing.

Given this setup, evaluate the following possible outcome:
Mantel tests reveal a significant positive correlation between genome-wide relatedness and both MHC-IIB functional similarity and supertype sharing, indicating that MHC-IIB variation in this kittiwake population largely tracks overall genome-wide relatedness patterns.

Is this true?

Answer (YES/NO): NO